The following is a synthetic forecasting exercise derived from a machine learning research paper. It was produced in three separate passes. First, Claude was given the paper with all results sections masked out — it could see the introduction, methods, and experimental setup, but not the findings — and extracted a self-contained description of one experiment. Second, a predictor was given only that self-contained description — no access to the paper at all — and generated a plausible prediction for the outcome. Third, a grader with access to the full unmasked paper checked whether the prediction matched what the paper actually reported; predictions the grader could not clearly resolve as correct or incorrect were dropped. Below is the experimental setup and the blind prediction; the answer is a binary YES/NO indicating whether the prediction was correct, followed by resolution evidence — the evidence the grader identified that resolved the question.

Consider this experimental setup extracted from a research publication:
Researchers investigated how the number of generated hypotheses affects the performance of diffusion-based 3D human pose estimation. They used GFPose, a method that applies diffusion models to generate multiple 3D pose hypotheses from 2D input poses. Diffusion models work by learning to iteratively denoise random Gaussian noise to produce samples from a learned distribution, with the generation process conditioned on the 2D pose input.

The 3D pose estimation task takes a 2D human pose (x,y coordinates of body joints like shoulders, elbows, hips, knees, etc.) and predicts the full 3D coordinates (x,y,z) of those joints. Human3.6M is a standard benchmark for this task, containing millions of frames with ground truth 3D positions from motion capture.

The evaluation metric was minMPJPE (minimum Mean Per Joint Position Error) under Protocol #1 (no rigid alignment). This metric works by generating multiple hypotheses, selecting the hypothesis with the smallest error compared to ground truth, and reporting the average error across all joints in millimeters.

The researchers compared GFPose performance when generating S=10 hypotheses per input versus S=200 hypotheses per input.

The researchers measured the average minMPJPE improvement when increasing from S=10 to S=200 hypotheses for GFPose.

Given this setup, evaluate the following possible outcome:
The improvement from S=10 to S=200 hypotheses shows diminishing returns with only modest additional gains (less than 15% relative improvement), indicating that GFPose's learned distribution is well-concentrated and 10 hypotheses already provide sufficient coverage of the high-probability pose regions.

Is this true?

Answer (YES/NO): NO